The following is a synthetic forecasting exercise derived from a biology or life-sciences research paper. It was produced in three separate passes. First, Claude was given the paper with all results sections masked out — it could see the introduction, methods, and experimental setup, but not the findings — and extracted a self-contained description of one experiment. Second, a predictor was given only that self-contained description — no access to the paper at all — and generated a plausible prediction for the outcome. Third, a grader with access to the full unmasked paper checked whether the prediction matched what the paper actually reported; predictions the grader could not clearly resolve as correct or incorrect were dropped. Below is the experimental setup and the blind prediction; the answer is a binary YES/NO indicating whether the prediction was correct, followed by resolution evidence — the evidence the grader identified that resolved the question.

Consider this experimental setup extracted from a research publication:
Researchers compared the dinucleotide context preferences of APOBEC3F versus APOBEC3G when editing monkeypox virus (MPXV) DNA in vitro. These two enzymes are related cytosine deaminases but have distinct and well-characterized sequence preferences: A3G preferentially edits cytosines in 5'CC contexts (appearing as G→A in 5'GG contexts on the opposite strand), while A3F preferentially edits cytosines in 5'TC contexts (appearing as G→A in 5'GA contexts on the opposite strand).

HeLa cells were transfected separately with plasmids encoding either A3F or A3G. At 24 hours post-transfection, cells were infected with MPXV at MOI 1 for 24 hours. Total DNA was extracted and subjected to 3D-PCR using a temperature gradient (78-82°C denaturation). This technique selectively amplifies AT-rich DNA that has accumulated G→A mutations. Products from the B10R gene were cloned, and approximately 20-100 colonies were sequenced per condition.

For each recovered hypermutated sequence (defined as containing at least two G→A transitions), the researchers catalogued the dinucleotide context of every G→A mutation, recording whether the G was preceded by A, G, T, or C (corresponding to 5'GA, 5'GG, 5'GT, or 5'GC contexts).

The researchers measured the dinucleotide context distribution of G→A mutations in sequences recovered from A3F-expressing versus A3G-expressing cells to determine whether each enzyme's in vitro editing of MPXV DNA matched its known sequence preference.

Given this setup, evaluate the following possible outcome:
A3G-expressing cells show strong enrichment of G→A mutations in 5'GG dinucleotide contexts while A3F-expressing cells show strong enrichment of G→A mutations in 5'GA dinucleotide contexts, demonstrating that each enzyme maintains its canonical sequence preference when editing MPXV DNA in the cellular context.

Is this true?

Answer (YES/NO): NO